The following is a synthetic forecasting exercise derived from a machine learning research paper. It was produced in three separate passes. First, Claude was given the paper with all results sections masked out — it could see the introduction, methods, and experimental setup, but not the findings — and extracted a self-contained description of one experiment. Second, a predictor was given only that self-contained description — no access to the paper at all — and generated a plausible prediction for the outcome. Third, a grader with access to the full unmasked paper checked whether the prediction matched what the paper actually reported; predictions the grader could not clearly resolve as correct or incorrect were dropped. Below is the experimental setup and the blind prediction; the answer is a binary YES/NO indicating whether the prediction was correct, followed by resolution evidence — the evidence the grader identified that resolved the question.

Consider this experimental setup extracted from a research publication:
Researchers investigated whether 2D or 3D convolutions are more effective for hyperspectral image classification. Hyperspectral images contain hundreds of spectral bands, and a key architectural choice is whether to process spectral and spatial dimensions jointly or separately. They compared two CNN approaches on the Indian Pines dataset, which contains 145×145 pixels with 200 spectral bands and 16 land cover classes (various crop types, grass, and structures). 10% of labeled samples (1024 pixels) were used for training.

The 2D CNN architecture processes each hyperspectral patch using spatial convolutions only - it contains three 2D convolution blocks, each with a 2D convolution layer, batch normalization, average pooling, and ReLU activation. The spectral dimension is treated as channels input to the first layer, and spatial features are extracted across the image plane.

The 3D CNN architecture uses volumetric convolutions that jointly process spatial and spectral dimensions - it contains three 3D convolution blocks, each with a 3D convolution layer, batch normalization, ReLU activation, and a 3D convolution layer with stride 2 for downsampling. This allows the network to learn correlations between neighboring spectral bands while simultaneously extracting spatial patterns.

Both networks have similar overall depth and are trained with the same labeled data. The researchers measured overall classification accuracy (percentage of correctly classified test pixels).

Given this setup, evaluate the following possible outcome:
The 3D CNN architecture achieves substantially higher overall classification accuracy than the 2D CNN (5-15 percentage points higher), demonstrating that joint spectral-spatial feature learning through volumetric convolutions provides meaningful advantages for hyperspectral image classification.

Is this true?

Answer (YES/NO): NO